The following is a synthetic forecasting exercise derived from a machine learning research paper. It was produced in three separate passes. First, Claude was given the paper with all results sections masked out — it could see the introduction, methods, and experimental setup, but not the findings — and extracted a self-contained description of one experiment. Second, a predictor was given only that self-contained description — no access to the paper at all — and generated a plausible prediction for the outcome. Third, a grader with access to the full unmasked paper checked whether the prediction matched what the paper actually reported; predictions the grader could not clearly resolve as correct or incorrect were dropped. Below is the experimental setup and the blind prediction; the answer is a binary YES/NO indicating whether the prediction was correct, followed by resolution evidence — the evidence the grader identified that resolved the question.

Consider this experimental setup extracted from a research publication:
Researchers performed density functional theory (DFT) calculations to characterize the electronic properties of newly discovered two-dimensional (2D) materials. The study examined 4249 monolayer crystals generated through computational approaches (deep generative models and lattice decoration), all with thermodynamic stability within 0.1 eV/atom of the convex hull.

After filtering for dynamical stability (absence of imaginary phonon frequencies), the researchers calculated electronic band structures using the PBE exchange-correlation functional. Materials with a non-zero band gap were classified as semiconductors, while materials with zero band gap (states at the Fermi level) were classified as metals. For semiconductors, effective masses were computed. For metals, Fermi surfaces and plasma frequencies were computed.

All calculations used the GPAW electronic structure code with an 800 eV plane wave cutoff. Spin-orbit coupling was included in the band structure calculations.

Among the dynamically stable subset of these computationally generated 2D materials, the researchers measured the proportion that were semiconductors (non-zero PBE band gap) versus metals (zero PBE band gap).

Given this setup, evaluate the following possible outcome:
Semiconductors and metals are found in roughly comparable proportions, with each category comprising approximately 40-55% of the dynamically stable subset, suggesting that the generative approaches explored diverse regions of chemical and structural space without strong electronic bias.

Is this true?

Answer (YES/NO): NO